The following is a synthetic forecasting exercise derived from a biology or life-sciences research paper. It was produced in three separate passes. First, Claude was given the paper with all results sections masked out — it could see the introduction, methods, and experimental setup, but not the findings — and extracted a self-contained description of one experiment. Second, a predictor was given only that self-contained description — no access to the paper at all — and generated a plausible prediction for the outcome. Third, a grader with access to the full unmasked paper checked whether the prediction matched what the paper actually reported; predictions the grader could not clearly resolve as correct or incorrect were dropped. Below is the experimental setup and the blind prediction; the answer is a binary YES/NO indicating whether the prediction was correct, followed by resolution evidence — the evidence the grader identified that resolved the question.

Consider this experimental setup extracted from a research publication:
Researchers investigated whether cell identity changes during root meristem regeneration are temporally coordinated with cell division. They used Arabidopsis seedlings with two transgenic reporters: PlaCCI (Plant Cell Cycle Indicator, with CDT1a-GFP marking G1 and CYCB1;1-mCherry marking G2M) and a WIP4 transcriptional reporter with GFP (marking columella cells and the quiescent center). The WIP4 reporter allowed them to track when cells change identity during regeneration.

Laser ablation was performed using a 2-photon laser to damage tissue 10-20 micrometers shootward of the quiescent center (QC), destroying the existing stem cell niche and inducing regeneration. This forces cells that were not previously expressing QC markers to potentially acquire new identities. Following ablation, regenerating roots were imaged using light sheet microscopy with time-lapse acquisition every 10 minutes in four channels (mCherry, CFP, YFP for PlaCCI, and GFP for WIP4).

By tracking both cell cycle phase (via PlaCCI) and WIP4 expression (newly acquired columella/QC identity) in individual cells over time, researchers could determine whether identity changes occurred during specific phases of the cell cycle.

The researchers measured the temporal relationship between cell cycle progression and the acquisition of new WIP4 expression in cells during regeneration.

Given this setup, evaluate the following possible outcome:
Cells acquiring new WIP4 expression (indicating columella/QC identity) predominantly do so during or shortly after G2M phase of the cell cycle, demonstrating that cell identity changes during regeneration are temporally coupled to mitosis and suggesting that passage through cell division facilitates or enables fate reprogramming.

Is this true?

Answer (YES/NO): NO